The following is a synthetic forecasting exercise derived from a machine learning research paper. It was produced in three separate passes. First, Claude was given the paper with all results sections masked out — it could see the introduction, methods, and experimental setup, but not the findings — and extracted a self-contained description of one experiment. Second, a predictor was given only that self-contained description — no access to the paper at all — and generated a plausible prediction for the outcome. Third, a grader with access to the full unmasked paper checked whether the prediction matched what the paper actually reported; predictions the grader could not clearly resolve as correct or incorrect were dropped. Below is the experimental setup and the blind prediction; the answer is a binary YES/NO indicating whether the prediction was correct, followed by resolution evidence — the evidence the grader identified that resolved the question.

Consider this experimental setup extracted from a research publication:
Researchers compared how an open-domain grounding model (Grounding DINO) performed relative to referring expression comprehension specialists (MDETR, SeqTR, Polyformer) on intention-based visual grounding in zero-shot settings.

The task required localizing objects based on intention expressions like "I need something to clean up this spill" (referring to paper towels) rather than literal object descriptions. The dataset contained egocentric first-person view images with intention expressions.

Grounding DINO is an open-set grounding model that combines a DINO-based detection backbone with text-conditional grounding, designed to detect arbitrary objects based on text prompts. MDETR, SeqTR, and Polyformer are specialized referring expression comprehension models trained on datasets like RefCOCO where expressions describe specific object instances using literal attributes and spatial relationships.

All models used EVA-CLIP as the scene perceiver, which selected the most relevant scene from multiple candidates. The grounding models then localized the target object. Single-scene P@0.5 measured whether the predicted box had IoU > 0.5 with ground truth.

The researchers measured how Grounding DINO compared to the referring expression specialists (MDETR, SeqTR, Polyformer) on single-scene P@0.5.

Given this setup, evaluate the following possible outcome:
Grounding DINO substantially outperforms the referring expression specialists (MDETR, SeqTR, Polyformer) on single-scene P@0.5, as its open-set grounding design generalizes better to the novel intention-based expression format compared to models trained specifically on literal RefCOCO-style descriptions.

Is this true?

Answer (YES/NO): NO